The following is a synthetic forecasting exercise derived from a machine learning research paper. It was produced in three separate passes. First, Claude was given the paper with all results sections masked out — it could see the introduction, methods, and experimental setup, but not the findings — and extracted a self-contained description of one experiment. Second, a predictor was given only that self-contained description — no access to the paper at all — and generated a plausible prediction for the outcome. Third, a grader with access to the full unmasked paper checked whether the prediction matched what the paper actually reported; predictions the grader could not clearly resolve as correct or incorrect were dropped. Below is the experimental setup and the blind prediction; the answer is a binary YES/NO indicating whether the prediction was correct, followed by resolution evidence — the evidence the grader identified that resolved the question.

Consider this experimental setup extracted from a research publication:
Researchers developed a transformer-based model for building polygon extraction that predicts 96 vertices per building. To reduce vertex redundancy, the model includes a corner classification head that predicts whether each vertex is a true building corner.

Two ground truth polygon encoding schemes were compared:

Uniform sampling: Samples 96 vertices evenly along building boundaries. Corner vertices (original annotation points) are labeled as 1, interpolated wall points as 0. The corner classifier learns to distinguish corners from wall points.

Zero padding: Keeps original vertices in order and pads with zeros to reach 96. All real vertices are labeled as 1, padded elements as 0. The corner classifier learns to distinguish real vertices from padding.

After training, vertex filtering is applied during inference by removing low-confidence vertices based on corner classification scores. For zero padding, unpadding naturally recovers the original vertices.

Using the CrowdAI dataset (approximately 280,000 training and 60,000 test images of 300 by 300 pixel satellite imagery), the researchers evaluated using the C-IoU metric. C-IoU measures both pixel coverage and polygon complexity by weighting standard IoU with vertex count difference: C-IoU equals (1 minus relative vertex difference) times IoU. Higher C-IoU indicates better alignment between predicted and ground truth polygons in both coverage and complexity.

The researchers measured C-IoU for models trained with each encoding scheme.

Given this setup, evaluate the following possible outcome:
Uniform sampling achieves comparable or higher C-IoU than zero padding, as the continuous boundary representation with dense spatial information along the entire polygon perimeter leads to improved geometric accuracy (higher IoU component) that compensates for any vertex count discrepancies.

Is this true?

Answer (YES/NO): NO